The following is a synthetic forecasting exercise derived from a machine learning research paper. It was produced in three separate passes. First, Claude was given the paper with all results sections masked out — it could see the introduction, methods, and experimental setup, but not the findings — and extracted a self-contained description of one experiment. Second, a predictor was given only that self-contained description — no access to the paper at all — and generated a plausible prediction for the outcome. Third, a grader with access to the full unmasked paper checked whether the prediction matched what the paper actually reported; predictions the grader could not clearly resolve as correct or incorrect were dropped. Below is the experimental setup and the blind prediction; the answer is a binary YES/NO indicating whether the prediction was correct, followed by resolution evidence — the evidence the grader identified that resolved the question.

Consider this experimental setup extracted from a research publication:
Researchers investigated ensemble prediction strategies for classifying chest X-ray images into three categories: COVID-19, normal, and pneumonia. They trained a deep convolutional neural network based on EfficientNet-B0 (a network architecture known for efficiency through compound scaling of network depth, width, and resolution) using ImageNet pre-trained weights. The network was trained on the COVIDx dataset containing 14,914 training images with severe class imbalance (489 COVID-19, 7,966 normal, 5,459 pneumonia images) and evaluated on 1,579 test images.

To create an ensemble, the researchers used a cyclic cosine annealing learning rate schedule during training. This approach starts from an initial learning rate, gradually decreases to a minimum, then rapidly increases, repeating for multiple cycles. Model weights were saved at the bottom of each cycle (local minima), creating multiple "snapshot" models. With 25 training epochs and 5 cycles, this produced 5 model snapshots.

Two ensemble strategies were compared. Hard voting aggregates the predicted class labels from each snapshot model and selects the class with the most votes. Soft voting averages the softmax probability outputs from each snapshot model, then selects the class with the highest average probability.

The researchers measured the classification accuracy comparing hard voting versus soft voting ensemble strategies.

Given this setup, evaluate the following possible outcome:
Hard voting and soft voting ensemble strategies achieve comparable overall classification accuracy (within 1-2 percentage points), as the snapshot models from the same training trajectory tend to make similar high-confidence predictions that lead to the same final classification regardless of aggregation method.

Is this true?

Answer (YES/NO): YES